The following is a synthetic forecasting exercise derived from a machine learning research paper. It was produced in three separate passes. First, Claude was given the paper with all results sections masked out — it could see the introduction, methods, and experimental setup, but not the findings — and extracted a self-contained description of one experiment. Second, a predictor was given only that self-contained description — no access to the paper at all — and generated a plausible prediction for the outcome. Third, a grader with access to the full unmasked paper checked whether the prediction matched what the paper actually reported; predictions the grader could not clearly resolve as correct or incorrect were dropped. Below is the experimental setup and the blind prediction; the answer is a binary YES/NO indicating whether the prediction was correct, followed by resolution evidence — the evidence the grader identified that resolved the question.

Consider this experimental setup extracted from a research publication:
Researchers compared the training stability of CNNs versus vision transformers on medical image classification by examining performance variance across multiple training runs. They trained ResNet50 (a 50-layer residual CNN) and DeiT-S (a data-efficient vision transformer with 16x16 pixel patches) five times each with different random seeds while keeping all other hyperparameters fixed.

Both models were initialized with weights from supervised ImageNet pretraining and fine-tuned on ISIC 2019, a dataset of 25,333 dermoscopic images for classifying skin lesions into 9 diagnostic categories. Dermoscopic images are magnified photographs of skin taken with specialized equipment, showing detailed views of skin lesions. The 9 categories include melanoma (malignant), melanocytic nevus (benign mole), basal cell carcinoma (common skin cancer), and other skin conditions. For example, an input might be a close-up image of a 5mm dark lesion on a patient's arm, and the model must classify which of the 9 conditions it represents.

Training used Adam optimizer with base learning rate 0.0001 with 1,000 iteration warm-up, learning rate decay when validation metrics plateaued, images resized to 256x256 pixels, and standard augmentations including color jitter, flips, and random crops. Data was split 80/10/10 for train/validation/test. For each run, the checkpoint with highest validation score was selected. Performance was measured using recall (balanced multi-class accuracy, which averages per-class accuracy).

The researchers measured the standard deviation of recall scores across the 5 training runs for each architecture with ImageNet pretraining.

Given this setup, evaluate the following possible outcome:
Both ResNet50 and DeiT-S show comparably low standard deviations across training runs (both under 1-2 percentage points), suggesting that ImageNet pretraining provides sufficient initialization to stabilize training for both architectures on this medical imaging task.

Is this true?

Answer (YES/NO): NO